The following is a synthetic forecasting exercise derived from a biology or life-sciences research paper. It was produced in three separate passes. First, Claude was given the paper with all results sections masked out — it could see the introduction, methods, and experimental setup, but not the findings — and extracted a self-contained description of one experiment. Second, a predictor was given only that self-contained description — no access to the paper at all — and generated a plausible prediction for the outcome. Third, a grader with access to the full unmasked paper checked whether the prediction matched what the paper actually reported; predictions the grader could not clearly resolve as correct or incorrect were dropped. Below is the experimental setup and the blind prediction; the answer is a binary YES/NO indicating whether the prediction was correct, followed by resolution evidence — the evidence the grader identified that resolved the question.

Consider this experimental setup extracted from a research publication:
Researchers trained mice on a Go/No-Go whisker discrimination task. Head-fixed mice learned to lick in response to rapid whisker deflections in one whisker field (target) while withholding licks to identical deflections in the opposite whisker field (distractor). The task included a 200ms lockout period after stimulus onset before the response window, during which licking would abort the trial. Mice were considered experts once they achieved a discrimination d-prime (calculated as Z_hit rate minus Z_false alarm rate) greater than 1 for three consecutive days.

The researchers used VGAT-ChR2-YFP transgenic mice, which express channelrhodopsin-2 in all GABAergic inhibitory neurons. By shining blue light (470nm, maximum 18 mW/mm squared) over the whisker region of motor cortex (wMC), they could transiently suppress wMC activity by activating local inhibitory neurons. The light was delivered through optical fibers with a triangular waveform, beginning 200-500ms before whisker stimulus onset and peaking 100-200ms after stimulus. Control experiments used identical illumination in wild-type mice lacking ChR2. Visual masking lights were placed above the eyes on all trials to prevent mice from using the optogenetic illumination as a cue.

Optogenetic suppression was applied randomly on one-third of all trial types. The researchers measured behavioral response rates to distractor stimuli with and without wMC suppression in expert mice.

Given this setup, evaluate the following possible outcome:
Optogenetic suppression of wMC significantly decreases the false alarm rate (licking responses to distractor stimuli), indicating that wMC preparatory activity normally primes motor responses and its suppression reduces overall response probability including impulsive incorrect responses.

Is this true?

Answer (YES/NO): NO